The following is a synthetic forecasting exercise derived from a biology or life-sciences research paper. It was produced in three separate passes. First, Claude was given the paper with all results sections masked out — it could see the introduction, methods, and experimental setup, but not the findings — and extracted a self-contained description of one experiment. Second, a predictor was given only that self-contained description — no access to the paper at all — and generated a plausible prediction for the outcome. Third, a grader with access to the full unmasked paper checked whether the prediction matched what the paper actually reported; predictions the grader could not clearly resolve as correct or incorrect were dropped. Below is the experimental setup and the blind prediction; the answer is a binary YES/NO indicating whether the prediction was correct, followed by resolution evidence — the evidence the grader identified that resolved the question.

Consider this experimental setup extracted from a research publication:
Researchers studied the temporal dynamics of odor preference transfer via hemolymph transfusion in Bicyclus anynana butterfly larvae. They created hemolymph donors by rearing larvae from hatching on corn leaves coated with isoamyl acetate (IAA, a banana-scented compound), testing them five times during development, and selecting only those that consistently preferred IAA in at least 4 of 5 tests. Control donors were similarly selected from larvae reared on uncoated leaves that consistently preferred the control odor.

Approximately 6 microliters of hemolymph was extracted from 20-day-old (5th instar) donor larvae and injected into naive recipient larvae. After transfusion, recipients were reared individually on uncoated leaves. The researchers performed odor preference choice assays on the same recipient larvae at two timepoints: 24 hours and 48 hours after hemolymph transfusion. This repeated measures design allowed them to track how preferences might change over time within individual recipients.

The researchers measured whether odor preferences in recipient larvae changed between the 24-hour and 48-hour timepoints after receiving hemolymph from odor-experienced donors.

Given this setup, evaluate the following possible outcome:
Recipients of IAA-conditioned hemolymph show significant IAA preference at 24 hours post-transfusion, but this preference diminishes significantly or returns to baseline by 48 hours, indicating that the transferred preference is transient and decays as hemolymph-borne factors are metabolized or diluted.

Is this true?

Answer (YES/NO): NO